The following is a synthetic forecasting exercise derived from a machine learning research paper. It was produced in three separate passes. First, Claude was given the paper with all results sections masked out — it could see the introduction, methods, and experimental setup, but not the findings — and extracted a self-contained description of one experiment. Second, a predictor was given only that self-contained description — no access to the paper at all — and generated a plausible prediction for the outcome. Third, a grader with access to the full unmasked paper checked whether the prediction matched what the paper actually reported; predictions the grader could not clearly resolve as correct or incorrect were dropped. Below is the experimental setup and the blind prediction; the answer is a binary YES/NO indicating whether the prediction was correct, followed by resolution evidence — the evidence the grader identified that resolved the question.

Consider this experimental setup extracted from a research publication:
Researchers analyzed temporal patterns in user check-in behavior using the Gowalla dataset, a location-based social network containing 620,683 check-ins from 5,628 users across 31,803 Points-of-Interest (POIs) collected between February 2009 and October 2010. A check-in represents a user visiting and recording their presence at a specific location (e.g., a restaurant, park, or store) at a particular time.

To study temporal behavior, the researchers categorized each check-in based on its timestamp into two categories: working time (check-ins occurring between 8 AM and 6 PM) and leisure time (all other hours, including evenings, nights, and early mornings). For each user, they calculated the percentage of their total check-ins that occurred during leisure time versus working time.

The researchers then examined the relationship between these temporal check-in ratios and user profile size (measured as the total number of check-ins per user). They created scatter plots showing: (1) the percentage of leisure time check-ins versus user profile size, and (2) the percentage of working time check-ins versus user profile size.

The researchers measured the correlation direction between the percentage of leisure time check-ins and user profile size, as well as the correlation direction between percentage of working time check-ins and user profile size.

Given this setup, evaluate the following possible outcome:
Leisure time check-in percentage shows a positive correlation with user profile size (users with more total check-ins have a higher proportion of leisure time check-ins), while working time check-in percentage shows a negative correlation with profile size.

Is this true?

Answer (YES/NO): NO